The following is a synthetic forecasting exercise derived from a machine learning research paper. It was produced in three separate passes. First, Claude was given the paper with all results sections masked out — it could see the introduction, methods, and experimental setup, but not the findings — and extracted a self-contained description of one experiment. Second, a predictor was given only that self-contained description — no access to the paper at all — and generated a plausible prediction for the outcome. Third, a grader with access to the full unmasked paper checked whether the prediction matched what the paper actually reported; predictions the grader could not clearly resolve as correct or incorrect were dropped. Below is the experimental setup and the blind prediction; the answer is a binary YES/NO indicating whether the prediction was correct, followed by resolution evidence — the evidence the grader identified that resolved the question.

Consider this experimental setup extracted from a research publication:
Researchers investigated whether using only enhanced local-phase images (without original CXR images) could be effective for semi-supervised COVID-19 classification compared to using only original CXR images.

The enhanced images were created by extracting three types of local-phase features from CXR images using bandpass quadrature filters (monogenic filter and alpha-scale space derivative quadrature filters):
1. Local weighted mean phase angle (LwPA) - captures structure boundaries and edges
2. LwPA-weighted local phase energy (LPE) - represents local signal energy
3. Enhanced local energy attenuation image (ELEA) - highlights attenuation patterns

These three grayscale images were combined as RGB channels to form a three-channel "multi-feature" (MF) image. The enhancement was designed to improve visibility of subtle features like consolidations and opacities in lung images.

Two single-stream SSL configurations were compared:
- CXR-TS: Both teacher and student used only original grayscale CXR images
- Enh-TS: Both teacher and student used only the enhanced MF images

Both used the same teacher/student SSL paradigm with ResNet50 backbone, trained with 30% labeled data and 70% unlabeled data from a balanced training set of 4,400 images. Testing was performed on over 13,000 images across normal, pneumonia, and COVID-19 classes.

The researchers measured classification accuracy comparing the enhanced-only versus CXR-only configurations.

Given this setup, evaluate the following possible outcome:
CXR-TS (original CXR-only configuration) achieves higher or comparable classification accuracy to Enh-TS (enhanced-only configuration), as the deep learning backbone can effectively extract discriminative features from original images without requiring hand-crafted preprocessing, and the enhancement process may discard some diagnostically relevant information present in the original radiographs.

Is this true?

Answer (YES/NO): YES